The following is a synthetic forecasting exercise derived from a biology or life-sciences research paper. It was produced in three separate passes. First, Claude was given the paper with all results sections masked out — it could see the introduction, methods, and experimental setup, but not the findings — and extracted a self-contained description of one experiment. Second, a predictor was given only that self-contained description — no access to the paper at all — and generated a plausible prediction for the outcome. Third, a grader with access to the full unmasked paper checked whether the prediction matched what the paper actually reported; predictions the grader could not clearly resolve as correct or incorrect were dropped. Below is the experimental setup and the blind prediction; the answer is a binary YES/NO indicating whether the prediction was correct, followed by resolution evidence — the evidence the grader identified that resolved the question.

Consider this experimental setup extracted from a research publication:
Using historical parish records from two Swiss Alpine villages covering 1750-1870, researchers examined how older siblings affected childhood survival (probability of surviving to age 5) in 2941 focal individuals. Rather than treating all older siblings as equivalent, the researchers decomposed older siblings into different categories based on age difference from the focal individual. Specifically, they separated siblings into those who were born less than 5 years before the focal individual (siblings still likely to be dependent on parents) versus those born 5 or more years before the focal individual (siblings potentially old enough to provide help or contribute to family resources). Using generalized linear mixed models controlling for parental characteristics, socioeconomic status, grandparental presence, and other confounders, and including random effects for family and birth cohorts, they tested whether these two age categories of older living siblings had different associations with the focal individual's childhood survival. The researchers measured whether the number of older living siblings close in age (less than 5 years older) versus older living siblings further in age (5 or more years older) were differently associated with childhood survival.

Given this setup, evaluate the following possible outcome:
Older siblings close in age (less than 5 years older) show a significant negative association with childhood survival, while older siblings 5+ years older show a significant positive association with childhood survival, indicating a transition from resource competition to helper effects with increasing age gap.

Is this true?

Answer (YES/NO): NO